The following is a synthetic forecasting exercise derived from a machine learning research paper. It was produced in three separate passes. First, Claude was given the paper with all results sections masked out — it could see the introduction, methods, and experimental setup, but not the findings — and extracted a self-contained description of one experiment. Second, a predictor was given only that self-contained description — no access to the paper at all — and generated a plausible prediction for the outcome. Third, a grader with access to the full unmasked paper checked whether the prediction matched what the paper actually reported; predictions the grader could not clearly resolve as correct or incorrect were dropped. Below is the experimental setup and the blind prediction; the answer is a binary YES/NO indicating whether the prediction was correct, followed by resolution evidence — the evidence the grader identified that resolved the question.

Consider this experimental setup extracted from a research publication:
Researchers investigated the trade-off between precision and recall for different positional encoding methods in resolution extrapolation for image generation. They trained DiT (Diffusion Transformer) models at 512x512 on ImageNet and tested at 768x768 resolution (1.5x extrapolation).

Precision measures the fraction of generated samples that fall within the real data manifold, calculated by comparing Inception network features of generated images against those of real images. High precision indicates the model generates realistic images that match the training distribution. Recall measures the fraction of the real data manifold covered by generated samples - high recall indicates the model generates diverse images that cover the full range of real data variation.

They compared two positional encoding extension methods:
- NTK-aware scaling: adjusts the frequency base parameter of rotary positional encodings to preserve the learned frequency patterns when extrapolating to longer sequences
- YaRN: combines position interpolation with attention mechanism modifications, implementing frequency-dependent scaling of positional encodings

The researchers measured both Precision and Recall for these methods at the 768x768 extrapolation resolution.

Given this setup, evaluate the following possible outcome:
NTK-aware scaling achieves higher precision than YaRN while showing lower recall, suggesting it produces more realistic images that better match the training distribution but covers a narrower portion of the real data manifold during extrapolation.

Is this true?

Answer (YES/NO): YES